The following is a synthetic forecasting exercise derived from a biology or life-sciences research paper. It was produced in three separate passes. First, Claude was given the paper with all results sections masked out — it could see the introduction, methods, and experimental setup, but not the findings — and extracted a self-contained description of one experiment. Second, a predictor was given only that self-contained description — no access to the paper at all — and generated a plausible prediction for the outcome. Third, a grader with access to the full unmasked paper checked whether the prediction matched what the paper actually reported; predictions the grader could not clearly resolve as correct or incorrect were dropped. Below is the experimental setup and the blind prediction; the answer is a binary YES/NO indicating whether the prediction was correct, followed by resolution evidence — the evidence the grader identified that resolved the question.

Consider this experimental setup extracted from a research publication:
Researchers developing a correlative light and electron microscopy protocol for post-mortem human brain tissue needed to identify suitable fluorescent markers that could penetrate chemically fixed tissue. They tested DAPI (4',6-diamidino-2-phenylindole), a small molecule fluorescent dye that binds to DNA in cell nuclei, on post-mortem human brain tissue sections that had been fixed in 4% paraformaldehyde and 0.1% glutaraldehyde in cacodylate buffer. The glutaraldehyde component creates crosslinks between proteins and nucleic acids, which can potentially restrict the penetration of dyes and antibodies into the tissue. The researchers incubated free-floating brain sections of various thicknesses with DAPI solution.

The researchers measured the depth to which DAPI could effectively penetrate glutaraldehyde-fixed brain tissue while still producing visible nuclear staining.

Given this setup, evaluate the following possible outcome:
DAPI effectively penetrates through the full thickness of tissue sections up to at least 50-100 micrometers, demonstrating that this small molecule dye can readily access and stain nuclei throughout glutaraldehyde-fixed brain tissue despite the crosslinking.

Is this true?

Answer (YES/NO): NO